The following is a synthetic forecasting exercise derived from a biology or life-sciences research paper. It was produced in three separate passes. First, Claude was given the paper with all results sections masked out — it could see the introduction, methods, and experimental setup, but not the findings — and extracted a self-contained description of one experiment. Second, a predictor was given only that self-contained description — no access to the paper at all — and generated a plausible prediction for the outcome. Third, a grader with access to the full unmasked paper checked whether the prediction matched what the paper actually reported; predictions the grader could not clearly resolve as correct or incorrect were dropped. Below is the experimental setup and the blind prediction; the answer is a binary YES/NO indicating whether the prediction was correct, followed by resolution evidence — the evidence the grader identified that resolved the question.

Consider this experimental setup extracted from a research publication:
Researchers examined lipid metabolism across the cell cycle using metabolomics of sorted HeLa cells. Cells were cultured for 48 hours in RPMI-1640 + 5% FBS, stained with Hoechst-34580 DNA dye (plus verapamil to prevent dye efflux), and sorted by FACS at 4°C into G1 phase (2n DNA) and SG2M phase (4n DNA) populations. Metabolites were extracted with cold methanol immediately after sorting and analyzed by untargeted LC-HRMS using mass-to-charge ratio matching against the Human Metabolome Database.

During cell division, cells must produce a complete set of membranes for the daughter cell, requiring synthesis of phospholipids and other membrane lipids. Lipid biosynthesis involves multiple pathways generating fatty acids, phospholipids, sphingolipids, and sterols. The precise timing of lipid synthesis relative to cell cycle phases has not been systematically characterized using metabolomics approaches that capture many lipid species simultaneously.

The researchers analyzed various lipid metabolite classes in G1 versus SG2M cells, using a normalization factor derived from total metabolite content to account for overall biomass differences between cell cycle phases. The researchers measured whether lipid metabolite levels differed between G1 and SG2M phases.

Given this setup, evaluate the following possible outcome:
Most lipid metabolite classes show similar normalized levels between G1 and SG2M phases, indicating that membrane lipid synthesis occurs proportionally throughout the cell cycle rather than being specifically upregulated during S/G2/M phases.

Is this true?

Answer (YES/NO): YES